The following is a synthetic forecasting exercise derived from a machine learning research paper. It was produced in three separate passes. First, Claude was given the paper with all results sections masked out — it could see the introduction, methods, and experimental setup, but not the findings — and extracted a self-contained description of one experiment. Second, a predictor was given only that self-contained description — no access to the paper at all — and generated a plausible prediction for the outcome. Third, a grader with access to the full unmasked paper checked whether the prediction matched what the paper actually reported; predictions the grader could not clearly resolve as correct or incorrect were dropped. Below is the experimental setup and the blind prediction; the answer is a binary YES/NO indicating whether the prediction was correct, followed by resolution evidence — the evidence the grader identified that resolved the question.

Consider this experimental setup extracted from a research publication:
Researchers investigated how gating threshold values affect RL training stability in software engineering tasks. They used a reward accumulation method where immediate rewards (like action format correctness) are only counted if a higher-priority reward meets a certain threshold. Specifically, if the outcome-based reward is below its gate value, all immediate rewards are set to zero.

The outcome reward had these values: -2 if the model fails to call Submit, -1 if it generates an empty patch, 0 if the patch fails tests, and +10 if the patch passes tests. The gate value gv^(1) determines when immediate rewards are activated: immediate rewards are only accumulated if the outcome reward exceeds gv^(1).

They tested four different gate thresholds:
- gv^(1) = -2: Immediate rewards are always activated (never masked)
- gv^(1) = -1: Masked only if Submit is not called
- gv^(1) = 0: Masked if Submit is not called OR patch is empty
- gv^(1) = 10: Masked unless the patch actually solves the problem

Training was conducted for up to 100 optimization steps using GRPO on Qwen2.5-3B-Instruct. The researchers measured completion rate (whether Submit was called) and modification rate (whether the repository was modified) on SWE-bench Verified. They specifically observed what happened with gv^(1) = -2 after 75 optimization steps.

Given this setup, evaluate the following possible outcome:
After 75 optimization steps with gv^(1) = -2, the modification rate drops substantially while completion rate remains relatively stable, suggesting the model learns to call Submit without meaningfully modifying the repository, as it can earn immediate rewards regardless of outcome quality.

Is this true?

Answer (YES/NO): NO